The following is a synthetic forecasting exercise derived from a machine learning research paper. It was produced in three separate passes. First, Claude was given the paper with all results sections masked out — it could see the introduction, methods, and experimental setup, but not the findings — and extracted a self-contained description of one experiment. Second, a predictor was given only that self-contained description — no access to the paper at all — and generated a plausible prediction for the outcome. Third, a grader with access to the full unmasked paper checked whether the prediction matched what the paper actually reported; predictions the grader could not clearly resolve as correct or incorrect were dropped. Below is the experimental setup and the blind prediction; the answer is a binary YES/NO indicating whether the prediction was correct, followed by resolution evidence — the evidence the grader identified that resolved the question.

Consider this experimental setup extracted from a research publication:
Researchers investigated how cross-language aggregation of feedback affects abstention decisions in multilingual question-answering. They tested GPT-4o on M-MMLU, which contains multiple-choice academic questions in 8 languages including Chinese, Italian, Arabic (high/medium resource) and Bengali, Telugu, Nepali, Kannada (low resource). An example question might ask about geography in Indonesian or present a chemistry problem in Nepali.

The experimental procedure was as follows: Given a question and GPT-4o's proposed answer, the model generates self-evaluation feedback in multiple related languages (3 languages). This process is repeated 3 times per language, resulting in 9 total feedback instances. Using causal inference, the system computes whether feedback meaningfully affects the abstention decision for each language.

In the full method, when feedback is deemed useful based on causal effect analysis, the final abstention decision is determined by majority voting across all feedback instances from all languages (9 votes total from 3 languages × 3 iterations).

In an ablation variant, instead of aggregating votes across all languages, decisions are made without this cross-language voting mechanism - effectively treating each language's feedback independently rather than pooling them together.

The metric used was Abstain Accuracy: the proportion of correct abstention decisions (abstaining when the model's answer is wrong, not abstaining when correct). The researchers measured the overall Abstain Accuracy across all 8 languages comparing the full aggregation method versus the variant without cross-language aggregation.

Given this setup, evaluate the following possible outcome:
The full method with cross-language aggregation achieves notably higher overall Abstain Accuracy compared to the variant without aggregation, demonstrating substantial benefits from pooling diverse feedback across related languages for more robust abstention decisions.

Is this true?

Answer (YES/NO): NO